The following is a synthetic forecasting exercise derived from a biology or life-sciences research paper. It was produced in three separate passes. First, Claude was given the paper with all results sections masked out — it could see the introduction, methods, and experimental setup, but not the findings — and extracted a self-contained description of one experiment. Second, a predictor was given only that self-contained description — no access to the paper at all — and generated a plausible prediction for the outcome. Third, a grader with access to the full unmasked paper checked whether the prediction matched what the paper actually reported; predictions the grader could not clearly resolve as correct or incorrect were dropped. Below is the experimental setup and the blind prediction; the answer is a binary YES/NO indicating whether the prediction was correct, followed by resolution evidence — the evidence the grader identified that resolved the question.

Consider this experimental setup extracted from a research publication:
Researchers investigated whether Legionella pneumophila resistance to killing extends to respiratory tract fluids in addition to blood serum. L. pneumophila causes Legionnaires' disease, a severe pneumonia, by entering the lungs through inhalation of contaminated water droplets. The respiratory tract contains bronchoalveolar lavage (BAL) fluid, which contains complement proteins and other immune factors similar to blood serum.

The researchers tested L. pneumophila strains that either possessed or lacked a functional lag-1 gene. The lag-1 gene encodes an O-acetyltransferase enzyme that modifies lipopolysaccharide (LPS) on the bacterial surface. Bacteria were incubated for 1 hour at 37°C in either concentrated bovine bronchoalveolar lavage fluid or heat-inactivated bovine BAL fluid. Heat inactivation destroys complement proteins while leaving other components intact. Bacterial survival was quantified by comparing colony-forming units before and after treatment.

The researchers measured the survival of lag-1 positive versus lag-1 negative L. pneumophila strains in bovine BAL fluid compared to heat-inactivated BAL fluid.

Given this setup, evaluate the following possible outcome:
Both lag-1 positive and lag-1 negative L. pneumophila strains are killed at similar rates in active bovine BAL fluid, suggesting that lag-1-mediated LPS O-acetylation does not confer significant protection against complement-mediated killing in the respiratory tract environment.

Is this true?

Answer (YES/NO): NO